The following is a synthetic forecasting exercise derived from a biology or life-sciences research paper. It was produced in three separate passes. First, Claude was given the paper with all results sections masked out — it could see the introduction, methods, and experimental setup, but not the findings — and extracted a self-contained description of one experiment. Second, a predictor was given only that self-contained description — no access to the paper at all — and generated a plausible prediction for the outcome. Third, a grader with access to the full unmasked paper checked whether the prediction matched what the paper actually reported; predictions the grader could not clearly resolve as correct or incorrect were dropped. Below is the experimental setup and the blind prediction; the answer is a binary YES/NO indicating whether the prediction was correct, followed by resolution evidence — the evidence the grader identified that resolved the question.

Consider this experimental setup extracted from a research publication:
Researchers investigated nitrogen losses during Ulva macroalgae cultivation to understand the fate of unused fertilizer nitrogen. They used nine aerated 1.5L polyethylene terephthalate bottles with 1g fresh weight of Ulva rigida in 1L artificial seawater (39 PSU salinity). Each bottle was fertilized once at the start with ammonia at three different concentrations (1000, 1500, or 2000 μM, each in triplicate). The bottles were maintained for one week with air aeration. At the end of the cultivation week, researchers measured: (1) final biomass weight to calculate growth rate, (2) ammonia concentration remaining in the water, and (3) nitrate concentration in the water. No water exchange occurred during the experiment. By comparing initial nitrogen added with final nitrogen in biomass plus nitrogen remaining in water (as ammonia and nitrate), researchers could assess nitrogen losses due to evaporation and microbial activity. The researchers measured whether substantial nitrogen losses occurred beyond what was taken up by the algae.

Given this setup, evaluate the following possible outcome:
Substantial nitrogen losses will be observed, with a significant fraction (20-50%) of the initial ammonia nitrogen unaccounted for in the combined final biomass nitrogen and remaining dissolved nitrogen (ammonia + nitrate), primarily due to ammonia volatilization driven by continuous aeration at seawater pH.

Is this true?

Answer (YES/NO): NO